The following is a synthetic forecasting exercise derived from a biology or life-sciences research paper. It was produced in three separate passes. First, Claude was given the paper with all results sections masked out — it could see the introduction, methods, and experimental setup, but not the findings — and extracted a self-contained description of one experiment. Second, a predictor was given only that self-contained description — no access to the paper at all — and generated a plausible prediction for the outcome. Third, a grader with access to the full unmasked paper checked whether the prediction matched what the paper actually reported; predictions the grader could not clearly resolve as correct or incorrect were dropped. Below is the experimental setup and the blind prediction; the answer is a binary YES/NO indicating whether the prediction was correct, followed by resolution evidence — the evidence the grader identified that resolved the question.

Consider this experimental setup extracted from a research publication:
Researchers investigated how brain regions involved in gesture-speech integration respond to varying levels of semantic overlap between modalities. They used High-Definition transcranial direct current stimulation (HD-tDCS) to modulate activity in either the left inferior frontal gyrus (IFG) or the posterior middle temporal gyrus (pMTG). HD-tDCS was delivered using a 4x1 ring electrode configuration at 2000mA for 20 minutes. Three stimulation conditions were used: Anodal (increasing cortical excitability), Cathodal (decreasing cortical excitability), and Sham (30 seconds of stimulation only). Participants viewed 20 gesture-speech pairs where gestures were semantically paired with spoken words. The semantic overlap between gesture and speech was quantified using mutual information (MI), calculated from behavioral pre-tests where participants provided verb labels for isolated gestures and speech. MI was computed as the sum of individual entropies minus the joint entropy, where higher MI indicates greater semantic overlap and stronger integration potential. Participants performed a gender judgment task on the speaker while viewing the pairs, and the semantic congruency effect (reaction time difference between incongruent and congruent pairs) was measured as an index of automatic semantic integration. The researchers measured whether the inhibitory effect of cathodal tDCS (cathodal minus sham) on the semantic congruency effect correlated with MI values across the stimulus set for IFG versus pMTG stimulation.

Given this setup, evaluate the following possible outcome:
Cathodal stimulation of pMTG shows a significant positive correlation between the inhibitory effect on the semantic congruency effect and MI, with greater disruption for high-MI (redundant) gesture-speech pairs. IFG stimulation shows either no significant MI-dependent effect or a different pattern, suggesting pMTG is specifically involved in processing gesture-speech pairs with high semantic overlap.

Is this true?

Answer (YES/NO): NO